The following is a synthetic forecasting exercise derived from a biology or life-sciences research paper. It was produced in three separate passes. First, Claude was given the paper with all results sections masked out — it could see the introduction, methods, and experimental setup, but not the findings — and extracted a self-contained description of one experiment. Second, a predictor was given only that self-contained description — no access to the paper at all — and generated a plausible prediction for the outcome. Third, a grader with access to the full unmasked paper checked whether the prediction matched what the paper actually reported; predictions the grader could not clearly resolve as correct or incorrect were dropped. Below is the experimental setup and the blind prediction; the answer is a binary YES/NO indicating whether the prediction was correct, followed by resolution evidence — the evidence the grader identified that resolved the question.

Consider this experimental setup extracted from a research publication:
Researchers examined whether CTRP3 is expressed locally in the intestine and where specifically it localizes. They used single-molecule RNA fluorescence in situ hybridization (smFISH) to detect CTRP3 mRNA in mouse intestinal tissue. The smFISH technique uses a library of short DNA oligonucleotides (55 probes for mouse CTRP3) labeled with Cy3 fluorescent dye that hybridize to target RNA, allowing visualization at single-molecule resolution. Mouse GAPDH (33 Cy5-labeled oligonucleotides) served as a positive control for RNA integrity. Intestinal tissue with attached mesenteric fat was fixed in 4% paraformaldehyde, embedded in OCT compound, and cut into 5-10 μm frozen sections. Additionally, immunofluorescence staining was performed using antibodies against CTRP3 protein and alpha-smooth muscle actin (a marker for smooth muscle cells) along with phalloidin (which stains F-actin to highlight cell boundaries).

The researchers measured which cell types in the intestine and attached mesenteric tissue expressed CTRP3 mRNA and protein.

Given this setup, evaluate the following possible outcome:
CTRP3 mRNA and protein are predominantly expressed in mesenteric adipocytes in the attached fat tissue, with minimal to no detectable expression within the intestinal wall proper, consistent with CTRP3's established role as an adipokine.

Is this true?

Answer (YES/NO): NO